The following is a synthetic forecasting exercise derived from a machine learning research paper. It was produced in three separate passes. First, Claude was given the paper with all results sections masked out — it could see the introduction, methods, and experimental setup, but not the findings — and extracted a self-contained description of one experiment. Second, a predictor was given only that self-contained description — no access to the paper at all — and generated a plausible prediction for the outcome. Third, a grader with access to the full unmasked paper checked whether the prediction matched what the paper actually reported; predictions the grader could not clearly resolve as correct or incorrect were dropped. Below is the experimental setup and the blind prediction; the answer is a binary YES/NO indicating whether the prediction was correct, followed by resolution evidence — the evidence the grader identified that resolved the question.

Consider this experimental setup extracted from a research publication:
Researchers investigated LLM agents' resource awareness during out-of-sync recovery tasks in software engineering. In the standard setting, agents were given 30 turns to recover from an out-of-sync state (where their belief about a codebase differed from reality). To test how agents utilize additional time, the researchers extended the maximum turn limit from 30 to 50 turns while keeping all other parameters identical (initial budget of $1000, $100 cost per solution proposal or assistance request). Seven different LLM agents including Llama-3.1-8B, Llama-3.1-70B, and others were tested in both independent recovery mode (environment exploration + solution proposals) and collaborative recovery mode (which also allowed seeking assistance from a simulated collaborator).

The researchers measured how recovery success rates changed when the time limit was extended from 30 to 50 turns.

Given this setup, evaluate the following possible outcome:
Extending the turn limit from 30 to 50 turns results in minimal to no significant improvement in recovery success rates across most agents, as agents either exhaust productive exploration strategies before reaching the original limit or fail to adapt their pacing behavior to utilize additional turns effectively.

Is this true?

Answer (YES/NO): NO